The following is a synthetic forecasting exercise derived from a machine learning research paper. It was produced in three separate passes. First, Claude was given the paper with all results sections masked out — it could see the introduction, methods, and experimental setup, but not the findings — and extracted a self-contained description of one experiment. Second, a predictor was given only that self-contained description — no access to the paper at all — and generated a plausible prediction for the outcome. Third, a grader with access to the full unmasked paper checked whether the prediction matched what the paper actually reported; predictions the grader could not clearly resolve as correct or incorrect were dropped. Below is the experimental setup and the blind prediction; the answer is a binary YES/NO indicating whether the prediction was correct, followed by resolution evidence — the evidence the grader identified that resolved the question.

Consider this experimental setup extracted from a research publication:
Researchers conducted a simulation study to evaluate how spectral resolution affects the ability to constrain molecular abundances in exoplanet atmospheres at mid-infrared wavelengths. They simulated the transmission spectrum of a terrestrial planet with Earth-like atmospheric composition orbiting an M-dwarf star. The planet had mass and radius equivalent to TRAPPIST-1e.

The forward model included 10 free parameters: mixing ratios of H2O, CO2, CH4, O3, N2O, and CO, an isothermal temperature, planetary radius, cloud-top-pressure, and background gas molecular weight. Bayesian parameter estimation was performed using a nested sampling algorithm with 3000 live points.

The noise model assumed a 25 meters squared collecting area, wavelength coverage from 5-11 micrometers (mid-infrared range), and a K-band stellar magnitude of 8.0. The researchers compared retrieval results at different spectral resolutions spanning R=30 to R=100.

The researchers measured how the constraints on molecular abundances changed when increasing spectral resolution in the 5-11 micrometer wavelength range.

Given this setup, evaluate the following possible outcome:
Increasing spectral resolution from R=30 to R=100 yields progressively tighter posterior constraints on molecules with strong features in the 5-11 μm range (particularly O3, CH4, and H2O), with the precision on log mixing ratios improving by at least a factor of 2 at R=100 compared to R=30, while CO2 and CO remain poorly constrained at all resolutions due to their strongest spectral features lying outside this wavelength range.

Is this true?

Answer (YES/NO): NO